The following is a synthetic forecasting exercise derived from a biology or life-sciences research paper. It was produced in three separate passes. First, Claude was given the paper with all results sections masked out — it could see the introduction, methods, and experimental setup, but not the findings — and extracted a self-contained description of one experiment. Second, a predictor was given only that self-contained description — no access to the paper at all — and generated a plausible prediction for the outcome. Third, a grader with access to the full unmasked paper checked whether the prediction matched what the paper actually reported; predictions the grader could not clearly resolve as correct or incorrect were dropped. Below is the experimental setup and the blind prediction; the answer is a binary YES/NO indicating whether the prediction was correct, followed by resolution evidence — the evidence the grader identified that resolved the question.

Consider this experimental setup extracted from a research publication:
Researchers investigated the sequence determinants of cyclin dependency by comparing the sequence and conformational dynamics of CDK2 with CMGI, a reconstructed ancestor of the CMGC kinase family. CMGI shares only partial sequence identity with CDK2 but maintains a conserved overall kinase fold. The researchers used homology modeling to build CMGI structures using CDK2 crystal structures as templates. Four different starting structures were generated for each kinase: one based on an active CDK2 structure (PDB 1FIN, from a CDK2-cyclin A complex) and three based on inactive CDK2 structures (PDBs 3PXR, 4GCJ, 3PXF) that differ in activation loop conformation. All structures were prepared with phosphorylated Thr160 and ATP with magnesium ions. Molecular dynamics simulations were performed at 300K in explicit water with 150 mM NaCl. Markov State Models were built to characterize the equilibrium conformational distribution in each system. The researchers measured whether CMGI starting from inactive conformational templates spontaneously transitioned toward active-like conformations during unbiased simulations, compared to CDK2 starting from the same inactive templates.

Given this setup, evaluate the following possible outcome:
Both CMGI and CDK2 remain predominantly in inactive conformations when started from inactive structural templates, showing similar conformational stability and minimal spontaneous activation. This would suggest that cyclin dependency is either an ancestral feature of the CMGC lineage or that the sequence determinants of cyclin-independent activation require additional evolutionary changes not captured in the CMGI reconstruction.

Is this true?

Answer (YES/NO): NO